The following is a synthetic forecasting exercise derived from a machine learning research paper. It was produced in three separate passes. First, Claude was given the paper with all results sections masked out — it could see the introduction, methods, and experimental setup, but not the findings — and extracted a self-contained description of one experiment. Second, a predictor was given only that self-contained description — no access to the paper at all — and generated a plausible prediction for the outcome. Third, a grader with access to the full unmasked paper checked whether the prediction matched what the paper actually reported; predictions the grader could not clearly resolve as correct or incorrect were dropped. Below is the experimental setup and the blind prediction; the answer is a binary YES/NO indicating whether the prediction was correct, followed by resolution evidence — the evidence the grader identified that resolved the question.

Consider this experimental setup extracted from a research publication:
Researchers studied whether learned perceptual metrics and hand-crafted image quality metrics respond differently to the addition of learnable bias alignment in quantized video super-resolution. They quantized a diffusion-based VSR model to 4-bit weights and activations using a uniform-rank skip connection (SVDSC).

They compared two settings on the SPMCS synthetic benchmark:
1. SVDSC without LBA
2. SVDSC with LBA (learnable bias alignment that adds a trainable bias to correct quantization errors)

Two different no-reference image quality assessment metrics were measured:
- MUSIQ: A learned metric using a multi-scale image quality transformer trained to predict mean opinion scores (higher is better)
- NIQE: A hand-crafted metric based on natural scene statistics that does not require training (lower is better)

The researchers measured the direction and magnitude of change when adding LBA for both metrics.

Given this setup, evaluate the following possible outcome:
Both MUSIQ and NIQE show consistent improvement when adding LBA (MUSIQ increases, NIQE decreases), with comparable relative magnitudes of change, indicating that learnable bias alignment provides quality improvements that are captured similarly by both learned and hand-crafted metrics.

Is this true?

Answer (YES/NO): NO